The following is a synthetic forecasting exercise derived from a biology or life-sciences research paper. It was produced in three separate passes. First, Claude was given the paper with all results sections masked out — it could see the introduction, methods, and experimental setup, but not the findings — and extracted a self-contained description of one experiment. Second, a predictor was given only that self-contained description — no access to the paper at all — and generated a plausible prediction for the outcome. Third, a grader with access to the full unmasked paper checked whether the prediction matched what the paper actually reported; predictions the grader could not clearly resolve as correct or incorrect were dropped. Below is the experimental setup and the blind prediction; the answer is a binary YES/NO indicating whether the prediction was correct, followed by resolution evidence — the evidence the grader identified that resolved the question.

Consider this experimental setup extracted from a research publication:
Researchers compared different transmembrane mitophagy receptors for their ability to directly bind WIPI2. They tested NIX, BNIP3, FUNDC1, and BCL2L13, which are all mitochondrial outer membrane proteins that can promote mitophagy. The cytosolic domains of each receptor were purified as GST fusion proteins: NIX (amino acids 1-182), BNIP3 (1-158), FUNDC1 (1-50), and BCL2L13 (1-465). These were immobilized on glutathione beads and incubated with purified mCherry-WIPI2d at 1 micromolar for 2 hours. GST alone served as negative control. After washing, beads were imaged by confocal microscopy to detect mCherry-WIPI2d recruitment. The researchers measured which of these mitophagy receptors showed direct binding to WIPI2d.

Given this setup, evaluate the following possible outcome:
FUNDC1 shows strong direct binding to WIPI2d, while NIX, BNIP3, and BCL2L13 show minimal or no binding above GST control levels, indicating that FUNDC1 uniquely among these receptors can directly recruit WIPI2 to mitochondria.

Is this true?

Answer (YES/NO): NO